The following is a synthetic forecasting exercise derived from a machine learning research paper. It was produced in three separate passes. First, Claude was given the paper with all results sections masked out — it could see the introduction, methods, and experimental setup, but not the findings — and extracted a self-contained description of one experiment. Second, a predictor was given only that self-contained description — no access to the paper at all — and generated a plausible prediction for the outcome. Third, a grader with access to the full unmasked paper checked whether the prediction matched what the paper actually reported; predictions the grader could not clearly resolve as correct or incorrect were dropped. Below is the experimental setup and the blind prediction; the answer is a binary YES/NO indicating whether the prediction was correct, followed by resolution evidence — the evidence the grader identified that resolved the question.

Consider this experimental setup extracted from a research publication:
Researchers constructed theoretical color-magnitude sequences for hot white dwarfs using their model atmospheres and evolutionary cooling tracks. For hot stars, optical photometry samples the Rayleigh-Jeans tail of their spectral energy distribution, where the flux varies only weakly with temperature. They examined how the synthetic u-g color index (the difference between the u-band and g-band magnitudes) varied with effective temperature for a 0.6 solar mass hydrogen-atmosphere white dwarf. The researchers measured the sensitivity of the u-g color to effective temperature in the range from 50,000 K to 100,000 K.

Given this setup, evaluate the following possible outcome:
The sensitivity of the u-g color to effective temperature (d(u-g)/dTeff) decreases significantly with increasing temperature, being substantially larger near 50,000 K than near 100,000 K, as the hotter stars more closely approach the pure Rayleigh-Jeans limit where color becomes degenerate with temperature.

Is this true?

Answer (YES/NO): YES